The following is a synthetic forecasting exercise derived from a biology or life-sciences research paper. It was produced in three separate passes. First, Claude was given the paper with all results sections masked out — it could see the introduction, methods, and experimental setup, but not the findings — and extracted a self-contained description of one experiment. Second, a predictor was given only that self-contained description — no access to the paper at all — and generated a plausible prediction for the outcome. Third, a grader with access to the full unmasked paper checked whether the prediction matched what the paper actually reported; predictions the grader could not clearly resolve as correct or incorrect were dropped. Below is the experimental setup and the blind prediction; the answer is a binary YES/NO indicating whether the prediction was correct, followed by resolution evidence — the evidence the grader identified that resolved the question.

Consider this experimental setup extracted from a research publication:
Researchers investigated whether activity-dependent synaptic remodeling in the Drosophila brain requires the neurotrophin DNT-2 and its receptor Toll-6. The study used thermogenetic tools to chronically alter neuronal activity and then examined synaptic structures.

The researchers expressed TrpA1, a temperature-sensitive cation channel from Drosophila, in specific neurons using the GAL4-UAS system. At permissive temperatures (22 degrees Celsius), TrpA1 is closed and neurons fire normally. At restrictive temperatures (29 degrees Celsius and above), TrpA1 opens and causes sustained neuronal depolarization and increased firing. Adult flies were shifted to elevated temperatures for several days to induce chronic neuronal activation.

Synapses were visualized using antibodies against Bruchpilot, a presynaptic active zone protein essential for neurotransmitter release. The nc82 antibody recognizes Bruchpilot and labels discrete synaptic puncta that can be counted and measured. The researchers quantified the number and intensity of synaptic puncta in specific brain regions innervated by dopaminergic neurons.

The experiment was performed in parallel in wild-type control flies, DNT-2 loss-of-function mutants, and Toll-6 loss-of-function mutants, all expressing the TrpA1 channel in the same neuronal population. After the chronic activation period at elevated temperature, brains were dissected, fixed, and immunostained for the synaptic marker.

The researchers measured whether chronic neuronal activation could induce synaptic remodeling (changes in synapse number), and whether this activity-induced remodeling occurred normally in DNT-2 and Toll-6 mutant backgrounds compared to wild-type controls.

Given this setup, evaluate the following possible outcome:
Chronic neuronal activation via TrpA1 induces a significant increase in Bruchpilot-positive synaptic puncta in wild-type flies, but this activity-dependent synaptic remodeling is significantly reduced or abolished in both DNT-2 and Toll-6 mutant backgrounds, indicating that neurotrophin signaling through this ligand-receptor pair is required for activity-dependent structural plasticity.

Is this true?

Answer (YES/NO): NO